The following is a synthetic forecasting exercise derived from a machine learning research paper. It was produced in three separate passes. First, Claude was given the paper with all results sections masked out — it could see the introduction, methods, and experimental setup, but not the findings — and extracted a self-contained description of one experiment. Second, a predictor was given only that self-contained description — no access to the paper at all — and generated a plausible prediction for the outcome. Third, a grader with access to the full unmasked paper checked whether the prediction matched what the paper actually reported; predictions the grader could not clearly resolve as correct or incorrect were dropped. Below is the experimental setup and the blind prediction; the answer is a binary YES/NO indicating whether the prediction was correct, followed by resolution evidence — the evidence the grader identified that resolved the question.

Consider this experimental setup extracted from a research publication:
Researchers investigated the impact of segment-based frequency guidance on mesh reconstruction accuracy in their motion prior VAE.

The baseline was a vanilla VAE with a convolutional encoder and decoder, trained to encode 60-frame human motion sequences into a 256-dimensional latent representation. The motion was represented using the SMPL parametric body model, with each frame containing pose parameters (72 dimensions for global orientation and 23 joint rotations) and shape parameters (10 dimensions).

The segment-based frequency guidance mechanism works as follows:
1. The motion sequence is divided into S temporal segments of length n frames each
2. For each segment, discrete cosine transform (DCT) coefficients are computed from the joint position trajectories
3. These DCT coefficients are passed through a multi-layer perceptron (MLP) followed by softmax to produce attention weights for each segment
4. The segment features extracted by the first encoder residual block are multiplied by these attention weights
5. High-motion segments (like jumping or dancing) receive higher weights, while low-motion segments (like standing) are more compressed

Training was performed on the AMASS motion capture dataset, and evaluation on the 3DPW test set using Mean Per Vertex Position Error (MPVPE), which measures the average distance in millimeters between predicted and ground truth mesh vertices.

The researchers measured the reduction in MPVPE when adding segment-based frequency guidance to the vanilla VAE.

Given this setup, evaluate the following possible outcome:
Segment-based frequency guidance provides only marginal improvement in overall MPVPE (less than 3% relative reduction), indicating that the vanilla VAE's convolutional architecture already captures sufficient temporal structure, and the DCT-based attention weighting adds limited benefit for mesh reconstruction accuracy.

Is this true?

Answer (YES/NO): NO